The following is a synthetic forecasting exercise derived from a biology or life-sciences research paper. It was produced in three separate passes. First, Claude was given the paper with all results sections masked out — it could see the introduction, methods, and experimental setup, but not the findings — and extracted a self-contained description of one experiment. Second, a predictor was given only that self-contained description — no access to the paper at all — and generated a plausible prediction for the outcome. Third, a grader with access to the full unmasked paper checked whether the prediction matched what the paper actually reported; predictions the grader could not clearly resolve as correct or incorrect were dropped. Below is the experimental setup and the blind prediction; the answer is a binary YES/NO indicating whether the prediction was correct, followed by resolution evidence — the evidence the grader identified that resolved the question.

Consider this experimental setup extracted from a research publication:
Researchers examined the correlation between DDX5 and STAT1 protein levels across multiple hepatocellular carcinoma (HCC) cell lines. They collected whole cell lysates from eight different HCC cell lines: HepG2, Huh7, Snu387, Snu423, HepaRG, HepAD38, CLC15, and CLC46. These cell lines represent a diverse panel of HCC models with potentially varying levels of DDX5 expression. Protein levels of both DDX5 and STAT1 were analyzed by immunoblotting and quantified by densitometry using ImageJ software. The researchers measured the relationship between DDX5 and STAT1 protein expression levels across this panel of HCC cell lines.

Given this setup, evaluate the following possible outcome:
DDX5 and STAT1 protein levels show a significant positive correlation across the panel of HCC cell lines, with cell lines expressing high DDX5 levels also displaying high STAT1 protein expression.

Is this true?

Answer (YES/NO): YES